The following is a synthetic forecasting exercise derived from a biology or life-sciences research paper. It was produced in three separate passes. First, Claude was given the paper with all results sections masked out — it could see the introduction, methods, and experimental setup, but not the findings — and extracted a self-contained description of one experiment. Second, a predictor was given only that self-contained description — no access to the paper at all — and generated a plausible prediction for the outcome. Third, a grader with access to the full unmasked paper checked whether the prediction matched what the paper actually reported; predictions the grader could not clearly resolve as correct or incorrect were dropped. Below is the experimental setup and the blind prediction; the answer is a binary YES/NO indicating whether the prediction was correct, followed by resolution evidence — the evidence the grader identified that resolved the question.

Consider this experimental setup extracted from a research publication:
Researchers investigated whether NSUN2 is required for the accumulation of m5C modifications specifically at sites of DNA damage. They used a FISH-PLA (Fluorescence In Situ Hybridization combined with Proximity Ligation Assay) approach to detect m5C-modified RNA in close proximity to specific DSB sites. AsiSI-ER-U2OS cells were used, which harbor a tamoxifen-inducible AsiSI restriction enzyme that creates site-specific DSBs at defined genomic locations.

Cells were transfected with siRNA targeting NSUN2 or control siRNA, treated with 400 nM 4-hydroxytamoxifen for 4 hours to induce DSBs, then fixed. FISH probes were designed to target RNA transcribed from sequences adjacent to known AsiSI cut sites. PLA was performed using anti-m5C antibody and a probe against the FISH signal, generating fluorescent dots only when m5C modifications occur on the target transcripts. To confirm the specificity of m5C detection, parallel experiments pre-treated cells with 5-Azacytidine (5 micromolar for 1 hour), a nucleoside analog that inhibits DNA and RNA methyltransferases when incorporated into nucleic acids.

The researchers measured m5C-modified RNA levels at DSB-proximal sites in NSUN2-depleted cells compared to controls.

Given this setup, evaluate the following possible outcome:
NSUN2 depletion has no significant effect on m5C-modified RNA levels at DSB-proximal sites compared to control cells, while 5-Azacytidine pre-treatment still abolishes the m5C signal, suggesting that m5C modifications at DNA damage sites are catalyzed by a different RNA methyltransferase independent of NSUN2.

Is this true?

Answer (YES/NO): NO